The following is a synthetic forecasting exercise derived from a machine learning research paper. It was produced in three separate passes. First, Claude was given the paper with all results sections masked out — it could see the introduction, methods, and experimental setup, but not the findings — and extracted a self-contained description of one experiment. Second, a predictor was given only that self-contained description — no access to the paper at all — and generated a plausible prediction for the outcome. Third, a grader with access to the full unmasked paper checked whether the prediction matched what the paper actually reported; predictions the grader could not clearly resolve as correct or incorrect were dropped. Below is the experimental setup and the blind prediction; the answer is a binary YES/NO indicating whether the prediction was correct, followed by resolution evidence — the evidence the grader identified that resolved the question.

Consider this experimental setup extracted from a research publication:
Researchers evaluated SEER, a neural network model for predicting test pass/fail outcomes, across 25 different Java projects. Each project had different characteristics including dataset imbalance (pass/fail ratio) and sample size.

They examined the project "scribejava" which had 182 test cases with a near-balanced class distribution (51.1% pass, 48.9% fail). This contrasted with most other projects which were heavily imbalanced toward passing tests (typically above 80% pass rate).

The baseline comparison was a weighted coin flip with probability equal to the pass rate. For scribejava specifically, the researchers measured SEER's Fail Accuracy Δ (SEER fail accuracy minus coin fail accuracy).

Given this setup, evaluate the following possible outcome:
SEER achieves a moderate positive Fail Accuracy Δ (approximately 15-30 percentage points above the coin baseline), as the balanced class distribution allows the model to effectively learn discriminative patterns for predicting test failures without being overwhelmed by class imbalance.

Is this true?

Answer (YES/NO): NO